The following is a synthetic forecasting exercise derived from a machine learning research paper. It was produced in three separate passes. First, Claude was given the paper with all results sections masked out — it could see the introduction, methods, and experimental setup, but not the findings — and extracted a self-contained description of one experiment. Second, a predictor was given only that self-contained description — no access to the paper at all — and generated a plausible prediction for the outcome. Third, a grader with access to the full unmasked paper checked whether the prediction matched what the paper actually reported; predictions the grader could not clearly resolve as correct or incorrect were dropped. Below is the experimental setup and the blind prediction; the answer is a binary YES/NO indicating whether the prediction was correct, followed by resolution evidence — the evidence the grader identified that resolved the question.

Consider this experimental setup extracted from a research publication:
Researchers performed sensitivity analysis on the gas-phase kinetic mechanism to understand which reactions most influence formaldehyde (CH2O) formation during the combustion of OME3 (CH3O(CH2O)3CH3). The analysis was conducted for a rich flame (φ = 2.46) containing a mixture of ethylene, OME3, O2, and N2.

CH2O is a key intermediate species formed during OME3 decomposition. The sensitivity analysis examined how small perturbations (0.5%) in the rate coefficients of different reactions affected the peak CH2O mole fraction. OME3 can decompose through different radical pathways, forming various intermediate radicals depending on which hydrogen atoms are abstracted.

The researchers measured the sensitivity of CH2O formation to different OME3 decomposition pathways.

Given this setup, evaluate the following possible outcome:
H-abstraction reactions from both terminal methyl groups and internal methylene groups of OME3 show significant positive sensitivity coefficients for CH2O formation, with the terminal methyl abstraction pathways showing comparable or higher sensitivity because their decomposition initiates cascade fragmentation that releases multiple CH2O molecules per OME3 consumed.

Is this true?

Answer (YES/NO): NO